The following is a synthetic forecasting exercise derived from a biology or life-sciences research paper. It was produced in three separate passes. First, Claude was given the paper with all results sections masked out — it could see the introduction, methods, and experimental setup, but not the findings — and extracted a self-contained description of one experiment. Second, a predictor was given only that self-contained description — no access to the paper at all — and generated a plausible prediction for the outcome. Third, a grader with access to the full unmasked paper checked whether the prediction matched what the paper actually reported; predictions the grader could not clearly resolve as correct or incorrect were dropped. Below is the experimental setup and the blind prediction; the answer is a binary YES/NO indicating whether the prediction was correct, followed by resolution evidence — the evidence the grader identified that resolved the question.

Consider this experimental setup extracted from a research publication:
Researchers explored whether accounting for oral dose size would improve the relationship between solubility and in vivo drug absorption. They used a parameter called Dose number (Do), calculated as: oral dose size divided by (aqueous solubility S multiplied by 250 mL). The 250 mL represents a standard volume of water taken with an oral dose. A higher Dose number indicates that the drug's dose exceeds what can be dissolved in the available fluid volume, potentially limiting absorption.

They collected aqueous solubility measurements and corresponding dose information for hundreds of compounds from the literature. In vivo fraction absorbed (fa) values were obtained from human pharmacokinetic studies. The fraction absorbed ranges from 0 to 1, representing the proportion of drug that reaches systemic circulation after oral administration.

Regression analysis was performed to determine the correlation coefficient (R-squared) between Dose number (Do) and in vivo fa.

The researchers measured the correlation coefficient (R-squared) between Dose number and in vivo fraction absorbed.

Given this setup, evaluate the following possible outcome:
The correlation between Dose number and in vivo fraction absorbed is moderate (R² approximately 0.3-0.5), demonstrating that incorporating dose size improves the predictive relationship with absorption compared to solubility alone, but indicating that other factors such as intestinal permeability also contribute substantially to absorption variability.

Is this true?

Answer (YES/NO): NO